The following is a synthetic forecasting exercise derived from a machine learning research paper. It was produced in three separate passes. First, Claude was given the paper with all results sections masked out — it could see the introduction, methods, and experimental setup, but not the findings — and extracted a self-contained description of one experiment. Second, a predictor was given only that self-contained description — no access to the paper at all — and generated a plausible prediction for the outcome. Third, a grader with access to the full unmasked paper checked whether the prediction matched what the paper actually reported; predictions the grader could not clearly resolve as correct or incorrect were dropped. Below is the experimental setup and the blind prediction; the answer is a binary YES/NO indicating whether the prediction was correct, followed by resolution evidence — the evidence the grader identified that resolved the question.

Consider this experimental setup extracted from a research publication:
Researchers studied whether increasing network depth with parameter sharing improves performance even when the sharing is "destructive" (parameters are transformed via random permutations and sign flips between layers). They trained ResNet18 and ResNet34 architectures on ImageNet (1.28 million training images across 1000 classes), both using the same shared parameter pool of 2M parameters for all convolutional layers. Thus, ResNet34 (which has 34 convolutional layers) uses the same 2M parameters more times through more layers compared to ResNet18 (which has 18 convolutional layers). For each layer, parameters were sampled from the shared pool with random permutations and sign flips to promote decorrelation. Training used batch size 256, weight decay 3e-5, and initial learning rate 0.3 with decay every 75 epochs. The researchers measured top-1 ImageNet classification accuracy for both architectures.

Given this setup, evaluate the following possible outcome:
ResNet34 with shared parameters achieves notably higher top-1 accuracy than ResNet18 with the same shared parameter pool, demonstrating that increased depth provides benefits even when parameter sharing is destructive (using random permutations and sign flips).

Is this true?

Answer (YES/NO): YES